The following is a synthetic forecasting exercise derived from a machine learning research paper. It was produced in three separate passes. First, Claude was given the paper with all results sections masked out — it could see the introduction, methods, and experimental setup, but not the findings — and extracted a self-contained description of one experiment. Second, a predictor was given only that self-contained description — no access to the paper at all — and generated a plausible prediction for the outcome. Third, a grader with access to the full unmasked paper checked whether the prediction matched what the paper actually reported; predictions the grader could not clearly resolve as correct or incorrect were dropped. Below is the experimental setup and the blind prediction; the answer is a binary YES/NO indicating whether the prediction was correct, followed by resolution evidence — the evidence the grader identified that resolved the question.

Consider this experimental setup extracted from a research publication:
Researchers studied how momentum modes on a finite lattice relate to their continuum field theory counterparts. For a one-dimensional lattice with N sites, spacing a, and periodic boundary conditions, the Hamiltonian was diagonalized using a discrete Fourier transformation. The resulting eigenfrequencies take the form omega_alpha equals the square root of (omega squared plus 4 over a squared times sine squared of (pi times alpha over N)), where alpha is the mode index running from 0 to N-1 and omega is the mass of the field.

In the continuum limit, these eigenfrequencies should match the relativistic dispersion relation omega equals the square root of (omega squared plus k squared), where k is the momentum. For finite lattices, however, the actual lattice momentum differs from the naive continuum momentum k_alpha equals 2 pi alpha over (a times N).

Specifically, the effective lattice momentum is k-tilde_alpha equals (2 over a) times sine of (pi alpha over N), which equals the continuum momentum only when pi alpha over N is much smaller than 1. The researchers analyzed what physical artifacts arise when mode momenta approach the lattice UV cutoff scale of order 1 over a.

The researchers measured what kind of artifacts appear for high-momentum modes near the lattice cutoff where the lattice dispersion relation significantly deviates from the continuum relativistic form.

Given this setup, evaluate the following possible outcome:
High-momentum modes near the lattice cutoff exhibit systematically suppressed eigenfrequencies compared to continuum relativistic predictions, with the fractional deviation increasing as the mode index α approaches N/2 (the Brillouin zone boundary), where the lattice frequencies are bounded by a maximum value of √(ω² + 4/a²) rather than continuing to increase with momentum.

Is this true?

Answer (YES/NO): NO